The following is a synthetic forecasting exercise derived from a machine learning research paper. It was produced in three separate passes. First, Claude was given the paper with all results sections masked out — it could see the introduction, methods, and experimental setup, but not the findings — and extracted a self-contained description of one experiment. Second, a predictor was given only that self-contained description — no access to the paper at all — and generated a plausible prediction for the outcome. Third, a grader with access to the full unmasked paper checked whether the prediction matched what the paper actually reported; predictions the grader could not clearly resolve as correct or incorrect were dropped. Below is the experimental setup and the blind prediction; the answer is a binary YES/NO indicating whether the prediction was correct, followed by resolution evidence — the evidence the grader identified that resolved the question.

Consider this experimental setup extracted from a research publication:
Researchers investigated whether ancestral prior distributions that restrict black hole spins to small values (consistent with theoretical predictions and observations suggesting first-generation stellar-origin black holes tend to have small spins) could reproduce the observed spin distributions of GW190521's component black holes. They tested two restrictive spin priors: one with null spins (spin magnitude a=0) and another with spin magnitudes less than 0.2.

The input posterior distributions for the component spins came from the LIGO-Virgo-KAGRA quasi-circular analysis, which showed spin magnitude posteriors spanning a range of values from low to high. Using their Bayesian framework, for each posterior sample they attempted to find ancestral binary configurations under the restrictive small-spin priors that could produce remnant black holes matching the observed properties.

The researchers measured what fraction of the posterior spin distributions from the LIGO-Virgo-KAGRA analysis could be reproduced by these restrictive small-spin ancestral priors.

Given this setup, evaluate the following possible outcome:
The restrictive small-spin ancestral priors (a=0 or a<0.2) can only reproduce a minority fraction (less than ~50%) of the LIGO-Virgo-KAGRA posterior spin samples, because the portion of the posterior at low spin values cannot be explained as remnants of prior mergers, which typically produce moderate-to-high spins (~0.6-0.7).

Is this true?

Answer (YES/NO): NO